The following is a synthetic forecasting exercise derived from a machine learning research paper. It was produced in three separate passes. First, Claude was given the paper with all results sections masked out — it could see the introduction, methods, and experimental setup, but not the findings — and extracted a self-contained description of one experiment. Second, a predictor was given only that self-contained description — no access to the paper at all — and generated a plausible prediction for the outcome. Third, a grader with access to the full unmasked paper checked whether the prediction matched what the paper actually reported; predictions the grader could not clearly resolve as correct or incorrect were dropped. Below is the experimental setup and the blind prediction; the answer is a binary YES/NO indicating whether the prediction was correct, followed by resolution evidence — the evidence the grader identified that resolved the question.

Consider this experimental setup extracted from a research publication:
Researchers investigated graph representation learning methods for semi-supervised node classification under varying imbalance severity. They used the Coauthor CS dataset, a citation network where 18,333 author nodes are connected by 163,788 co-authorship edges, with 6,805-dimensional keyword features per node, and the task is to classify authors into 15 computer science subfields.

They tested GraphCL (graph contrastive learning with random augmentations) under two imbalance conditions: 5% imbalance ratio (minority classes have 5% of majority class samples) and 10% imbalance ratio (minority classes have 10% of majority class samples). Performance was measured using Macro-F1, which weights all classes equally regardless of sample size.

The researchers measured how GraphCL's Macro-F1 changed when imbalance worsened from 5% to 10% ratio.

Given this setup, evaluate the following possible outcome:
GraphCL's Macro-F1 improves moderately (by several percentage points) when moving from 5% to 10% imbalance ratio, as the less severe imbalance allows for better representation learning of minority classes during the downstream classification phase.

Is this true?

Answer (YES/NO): NO